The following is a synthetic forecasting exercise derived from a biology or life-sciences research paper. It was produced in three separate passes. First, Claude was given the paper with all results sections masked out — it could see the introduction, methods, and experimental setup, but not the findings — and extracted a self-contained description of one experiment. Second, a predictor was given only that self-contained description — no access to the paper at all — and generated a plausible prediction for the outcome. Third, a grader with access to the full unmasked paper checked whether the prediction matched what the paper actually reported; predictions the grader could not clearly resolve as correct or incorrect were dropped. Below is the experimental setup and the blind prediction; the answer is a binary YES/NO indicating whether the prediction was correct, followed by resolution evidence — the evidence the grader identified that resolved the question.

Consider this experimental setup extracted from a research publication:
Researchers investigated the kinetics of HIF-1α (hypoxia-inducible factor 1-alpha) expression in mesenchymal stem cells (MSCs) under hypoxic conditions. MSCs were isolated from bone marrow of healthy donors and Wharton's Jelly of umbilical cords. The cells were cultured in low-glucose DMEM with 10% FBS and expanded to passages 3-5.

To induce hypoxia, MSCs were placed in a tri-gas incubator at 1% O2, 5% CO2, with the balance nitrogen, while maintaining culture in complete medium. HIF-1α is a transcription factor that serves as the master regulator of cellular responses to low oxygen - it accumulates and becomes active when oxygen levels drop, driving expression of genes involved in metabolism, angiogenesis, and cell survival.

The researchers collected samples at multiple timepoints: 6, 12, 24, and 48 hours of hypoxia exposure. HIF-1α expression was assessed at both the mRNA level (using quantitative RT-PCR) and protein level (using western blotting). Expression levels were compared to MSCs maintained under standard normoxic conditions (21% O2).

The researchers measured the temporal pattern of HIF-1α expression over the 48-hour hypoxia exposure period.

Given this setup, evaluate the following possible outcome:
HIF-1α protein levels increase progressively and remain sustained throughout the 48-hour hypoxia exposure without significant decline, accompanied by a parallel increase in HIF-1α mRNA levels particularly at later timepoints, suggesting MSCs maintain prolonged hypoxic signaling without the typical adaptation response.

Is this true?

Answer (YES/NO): NO